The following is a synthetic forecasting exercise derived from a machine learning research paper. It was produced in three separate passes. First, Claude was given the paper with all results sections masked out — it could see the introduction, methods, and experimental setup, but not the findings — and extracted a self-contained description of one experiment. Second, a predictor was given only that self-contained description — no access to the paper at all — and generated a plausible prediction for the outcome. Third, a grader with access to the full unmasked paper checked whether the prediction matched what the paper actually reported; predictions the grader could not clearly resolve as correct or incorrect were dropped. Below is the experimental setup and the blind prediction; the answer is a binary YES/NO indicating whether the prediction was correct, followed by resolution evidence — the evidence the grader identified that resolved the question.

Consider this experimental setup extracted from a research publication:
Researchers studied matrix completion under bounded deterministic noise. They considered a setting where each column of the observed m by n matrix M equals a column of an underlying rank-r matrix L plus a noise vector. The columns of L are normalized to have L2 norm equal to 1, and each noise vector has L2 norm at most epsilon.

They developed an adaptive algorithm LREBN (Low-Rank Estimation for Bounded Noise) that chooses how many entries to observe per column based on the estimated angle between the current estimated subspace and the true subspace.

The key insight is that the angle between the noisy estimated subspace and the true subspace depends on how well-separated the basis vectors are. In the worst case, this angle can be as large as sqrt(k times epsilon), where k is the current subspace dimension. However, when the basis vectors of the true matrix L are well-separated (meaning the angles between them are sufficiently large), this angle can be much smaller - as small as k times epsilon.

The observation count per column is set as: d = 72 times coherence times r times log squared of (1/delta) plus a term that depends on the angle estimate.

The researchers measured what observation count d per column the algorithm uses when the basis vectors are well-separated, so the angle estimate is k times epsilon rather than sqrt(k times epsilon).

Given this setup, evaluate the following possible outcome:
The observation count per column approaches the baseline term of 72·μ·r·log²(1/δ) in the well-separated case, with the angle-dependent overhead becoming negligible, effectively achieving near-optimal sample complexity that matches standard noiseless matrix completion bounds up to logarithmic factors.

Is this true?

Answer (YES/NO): NO